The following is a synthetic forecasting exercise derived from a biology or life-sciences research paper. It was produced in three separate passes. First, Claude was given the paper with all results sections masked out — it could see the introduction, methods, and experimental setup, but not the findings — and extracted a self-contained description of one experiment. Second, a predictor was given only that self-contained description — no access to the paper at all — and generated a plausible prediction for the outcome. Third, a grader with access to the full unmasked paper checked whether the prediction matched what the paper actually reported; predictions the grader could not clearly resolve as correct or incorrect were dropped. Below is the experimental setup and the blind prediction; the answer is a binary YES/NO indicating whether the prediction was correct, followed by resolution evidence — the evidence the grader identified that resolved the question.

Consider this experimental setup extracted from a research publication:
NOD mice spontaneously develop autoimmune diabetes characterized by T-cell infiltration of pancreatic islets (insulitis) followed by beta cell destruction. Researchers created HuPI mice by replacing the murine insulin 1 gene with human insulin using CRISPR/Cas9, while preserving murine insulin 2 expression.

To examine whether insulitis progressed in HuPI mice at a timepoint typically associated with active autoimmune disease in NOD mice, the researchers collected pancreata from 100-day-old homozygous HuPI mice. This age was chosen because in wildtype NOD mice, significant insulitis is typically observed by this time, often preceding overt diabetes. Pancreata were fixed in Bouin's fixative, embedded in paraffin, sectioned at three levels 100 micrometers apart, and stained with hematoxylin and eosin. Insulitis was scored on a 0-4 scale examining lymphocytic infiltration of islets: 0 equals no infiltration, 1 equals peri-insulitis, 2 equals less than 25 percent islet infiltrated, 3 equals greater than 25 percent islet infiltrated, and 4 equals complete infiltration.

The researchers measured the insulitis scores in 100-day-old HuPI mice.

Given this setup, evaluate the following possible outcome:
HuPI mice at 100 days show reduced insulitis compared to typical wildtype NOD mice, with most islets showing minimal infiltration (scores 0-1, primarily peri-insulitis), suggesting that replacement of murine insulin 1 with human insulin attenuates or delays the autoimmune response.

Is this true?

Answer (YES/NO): YES